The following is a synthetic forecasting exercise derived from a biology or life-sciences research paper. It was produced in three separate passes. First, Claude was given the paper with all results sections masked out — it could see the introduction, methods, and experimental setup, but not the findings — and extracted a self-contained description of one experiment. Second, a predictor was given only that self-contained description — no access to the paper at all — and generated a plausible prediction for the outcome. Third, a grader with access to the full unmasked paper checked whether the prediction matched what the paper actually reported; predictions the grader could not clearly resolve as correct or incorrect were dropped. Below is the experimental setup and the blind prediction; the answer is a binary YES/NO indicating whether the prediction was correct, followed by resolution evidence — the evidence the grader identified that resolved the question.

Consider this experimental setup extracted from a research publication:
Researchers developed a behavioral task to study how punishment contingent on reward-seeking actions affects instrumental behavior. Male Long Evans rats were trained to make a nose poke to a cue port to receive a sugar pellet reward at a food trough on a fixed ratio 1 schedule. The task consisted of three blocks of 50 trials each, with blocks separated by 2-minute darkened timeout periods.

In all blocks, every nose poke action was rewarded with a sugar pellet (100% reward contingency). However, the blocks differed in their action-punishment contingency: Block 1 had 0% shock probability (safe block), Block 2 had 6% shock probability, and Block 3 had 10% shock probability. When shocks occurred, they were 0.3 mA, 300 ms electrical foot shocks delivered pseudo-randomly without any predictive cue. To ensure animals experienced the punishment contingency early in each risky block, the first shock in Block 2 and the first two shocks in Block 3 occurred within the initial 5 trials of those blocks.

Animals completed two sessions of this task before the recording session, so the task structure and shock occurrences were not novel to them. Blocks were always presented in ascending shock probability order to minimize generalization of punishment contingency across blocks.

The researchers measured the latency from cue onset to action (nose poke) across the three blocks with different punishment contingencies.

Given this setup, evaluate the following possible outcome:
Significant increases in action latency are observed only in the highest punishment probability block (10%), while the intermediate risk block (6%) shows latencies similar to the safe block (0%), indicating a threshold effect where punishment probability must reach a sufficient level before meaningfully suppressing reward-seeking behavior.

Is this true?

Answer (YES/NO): NO